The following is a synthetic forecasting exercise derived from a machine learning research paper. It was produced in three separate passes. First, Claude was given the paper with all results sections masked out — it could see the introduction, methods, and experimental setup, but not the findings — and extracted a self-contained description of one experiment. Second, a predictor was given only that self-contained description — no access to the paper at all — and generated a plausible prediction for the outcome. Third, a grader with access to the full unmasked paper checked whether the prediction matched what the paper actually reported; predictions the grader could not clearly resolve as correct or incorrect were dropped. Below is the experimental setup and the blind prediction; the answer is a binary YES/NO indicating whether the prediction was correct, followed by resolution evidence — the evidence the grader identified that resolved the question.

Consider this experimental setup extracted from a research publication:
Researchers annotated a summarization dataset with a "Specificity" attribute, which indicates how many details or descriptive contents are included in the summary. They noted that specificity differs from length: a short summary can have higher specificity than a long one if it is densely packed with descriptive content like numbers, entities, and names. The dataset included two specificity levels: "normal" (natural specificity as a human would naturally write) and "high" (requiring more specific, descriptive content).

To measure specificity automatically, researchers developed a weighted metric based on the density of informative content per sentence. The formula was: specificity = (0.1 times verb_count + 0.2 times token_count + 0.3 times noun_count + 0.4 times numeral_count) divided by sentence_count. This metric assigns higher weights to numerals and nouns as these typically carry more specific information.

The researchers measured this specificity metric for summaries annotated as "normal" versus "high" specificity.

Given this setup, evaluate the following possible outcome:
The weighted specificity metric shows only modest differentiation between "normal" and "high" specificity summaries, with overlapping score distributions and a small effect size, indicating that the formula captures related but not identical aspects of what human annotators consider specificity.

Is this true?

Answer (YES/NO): NO